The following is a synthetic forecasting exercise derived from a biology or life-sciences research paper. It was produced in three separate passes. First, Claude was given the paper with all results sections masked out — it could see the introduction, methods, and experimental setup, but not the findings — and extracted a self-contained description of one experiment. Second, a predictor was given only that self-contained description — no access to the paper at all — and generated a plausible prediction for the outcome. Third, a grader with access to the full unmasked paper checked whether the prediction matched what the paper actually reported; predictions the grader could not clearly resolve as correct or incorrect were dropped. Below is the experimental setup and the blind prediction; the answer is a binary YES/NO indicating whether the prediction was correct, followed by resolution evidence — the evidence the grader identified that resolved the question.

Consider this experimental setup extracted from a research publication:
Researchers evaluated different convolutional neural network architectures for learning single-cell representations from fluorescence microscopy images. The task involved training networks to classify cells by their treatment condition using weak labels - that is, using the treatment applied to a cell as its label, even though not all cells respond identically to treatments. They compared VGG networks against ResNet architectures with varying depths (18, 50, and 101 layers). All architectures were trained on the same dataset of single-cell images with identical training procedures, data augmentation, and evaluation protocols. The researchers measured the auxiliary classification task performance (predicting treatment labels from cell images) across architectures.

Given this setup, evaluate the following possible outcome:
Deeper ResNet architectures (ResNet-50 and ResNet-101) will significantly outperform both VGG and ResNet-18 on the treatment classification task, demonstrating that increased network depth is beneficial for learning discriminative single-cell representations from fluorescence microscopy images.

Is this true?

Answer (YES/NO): NO